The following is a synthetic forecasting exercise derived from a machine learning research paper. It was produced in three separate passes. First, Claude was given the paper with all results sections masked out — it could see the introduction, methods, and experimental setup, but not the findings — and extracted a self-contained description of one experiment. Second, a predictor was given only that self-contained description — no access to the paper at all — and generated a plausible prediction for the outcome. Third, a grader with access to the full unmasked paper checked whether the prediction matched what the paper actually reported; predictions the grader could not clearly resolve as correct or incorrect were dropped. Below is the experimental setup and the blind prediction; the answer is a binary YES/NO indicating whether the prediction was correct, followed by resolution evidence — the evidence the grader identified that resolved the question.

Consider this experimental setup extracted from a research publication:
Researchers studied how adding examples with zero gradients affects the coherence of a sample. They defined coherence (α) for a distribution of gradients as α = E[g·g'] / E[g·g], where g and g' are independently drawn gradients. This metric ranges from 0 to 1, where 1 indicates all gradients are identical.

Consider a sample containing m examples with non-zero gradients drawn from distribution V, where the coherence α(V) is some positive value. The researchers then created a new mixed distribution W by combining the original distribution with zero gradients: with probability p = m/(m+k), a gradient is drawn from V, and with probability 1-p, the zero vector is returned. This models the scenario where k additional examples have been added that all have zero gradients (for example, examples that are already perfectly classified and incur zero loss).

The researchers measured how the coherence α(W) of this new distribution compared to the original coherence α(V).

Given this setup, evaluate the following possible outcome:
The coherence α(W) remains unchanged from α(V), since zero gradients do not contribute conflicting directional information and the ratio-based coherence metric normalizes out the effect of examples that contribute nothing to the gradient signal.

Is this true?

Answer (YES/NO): NO